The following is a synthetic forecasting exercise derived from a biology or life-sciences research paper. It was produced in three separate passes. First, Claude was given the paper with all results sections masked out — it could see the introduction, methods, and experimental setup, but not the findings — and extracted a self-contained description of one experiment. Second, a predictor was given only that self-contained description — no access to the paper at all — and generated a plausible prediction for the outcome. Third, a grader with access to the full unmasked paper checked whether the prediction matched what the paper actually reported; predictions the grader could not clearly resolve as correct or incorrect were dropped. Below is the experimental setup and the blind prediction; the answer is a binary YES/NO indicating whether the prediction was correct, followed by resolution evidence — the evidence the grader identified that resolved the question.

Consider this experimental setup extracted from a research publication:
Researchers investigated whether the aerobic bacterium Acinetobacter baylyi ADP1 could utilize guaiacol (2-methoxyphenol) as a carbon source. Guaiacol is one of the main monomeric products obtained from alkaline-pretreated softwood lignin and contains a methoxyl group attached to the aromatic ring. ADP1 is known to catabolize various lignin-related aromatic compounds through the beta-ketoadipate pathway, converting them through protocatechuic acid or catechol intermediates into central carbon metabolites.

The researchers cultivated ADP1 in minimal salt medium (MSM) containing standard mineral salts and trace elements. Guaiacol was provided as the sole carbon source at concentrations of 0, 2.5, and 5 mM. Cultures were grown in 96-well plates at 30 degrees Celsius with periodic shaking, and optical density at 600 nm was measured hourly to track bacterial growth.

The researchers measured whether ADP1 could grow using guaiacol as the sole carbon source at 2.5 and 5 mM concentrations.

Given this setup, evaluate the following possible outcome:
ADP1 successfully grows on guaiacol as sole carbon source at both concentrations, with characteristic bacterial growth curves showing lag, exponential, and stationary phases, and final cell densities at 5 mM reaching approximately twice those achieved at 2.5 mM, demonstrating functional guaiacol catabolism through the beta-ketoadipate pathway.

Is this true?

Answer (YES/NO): NO